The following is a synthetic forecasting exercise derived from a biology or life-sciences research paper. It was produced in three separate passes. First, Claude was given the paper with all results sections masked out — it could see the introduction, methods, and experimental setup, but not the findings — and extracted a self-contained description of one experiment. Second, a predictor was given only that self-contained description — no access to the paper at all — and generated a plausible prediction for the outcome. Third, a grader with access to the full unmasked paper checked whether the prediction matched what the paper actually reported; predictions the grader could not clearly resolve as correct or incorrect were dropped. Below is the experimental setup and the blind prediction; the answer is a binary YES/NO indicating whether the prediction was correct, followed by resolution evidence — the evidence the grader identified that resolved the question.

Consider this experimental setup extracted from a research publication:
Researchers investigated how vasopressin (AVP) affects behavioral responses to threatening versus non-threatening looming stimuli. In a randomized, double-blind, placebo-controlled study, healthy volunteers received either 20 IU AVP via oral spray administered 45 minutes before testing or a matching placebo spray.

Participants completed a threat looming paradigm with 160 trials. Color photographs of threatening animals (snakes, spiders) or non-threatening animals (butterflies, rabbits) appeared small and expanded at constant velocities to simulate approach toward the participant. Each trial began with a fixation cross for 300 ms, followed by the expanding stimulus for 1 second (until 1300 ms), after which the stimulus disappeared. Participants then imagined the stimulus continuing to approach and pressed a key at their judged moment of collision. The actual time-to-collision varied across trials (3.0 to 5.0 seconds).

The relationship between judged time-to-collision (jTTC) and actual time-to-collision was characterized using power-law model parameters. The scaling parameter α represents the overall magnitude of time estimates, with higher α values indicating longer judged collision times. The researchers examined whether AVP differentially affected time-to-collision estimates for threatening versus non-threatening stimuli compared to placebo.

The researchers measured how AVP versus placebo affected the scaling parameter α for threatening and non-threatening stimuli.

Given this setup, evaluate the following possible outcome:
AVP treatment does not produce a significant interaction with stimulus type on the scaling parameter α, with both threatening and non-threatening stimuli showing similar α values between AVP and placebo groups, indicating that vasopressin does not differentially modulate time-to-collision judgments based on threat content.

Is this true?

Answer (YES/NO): NO